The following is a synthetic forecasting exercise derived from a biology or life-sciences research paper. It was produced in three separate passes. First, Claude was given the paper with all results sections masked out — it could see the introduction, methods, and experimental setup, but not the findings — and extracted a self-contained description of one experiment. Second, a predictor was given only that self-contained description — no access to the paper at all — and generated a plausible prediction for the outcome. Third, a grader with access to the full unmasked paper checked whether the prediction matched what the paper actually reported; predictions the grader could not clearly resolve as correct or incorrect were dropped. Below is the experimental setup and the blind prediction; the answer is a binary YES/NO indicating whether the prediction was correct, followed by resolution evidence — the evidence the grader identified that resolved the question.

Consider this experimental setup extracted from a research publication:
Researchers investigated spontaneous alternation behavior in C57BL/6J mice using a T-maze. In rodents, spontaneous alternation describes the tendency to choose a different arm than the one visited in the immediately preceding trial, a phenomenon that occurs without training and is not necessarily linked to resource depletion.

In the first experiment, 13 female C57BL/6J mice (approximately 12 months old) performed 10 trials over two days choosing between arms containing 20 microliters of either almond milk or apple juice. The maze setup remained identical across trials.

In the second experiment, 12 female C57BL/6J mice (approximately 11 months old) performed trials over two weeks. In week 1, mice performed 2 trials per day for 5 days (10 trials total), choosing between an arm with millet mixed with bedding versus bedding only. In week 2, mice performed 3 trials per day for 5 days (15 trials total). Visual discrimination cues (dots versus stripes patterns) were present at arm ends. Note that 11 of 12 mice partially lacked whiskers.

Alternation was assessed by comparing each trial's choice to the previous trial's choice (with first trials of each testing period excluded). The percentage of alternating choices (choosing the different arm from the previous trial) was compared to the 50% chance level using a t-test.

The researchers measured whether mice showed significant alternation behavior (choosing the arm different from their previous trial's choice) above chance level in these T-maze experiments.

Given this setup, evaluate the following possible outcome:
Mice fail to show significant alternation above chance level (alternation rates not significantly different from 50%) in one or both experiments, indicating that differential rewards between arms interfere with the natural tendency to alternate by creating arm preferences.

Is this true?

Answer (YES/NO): NO